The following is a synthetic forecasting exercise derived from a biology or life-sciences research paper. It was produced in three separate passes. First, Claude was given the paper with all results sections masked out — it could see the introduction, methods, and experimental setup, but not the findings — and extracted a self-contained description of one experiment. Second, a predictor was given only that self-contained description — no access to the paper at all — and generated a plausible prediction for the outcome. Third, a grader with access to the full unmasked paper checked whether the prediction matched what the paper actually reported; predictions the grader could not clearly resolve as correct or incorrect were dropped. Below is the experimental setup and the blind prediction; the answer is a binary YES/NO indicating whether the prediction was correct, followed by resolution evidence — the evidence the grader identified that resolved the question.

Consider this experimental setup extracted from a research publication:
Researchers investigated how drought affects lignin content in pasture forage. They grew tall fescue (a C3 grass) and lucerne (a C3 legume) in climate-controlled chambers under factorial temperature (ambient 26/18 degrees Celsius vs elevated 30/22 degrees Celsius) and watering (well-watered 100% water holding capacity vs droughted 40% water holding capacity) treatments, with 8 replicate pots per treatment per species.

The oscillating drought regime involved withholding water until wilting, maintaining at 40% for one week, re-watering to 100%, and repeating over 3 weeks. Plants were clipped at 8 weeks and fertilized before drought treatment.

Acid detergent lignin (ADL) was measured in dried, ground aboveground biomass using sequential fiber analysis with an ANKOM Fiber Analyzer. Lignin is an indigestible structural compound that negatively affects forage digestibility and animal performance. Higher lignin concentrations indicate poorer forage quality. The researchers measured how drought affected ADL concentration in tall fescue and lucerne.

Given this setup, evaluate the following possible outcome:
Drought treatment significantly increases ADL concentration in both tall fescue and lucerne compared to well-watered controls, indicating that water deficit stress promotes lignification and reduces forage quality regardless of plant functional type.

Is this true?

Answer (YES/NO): NO